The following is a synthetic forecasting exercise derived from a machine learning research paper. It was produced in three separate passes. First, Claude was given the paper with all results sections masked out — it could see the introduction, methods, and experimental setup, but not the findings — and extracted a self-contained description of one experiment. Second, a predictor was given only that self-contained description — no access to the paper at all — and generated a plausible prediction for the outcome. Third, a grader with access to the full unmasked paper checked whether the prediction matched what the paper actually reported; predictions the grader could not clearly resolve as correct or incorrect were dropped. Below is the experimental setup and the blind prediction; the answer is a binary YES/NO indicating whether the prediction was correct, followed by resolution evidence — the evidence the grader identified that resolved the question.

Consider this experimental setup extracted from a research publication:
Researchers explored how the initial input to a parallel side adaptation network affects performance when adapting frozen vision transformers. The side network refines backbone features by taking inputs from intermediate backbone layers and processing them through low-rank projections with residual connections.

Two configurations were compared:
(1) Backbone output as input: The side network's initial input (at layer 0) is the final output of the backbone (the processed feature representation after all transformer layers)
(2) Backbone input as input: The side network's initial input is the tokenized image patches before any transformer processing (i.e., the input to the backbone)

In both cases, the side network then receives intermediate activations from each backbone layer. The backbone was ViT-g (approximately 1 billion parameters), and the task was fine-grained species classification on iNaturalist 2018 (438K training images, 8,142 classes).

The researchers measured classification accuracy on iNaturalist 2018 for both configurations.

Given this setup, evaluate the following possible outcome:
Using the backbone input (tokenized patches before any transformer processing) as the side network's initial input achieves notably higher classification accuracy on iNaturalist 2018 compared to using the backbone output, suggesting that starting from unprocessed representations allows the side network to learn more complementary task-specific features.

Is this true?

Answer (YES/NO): NO